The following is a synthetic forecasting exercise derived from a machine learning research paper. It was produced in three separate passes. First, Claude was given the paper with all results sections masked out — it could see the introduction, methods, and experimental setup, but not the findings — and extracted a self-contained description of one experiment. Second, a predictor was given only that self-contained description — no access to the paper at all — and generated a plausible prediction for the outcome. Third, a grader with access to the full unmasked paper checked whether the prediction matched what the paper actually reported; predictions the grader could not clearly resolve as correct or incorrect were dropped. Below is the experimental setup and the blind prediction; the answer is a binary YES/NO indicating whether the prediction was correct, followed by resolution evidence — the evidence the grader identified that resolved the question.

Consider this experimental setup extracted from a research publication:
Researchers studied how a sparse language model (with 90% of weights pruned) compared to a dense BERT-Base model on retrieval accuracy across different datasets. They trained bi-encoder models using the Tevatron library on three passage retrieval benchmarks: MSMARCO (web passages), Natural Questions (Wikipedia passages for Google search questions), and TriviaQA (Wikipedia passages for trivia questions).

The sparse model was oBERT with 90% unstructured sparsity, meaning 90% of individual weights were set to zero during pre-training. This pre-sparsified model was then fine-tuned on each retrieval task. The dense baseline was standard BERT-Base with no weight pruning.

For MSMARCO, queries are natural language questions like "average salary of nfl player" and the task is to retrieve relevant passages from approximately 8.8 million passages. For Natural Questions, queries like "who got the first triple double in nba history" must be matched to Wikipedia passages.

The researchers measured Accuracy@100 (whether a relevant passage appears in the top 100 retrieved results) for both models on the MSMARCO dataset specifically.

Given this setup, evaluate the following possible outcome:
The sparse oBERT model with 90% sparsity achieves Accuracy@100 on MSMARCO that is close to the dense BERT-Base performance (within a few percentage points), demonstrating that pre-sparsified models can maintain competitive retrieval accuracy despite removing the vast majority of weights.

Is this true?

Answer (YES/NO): YES